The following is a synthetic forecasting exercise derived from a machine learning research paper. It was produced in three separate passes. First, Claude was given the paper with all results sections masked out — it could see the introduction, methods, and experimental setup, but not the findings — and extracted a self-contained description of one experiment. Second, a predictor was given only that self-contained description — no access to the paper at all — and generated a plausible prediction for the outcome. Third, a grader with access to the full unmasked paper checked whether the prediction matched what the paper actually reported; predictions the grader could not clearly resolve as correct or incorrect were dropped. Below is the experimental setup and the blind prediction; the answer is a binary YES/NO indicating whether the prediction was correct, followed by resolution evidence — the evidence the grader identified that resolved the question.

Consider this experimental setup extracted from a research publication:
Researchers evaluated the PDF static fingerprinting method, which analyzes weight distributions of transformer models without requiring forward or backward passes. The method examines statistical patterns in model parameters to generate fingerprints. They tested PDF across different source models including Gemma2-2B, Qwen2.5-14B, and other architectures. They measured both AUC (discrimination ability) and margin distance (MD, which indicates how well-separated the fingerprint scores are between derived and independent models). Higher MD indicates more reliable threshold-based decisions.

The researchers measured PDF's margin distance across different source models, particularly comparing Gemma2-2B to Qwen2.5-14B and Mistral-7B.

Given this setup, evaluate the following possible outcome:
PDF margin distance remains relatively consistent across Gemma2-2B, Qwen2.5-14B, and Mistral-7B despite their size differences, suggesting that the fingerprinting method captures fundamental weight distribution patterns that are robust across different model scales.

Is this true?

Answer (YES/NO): NO